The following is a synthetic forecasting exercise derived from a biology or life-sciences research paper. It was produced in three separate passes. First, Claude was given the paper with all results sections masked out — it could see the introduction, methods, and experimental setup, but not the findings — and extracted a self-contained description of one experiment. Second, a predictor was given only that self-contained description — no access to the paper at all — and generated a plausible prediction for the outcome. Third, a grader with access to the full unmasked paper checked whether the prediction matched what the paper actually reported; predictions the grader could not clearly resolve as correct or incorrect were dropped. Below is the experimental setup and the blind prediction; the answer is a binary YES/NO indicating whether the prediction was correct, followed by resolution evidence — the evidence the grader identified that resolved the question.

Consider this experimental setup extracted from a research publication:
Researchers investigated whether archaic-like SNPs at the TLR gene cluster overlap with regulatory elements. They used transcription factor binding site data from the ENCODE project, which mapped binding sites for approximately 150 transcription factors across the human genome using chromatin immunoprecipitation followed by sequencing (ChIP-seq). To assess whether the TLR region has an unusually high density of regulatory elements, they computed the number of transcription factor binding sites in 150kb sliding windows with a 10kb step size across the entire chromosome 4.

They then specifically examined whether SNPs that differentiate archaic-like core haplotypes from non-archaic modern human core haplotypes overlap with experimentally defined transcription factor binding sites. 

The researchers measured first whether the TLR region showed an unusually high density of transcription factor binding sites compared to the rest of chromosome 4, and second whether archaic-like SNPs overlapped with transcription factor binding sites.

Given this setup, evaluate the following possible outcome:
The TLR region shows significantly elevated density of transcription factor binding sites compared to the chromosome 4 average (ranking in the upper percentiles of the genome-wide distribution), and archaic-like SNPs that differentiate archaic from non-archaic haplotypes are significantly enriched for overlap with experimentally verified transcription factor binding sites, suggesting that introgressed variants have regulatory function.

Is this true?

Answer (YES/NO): NO